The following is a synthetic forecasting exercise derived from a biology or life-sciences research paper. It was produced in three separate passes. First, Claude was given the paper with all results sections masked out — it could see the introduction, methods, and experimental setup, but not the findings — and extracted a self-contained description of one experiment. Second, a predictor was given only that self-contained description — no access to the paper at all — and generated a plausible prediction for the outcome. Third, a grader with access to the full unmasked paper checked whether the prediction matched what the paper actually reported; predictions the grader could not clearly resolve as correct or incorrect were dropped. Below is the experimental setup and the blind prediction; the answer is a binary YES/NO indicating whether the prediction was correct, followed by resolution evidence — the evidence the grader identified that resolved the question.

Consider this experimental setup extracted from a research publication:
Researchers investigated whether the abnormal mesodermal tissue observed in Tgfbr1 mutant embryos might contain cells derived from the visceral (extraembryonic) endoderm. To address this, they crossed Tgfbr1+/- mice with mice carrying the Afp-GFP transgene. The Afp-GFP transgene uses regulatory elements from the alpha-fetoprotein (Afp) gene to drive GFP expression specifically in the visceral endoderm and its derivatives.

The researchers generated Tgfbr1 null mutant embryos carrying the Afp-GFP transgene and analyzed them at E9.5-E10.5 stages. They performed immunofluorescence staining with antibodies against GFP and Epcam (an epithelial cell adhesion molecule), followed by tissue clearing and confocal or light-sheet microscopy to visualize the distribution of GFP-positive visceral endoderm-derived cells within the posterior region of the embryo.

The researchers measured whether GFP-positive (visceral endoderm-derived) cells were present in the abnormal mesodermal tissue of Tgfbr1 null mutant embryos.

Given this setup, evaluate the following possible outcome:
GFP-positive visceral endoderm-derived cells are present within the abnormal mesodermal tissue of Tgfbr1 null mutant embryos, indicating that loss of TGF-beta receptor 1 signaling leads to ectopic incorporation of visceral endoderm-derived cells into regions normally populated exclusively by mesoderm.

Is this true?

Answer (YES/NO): NO